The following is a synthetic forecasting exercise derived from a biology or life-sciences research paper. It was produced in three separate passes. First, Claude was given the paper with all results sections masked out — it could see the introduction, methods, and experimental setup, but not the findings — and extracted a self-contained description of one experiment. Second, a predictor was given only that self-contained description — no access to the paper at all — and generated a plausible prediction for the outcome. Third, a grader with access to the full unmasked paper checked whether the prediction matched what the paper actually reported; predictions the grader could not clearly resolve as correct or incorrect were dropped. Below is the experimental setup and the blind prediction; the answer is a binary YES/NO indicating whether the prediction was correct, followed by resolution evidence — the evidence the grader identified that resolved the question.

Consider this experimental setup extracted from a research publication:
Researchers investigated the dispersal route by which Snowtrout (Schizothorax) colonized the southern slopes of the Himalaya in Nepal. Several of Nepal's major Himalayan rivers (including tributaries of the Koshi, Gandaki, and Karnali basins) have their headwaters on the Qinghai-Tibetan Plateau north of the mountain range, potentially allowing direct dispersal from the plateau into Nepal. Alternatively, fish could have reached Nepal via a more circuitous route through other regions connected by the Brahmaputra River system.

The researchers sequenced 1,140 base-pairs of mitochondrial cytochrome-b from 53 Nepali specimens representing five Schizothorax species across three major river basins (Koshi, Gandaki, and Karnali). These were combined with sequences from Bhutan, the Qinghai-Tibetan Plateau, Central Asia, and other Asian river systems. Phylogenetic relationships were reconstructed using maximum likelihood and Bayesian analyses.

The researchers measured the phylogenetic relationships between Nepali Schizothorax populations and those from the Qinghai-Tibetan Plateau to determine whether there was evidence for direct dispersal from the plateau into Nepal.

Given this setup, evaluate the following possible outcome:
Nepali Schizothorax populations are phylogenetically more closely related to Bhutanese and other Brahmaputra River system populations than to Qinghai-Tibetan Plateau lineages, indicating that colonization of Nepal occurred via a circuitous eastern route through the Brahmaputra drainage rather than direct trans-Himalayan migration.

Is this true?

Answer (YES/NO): YES